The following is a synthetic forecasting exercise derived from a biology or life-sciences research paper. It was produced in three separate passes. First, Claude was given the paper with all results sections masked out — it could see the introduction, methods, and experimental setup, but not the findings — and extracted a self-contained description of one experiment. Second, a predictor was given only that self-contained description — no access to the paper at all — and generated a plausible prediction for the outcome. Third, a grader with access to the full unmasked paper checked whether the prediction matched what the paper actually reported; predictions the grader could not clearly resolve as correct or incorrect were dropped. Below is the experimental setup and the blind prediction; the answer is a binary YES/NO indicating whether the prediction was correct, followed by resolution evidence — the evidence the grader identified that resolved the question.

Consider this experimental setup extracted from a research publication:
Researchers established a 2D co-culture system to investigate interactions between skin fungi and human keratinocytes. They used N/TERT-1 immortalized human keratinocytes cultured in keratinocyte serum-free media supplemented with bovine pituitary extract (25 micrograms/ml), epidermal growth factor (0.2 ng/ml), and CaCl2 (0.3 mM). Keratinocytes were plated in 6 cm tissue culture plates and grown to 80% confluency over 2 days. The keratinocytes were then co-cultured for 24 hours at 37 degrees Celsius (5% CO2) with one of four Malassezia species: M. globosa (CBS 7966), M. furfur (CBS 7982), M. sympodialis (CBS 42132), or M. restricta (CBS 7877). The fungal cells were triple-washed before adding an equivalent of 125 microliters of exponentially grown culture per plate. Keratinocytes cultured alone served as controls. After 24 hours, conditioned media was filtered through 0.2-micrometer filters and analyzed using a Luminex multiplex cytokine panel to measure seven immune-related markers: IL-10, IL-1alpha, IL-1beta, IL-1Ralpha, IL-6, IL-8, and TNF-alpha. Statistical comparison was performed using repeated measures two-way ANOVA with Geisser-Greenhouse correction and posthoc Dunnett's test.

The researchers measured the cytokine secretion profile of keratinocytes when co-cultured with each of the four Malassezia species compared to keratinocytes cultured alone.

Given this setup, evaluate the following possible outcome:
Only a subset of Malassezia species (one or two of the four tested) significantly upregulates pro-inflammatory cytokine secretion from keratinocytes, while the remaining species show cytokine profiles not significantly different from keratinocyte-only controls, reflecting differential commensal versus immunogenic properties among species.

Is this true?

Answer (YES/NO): NO